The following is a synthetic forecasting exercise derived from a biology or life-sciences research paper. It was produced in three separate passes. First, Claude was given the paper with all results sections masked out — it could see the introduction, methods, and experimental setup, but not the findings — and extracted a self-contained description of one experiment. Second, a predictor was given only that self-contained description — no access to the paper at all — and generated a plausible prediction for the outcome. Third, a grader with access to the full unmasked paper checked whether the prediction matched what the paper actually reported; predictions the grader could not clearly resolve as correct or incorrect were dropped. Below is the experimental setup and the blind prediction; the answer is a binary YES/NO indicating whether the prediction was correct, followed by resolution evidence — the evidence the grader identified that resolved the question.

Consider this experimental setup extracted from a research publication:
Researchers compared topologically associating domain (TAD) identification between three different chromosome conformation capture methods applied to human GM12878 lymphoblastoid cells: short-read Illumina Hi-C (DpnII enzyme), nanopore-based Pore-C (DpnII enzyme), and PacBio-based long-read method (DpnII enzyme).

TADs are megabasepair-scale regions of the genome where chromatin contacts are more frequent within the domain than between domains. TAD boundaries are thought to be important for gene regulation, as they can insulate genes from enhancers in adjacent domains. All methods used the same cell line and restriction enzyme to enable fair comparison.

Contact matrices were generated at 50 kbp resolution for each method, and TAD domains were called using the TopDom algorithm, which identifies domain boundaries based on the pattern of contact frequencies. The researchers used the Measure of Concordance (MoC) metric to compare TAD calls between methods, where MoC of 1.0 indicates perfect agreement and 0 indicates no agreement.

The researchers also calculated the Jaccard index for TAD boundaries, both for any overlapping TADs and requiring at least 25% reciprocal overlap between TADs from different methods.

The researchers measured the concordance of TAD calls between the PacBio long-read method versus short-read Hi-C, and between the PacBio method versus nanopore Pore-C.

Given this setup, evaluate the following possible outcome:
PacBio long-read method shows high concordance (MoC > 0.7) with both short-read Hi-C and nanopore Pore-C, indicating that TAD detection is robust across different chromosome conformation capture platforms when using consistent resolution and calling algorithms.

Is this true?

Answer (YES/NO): YES